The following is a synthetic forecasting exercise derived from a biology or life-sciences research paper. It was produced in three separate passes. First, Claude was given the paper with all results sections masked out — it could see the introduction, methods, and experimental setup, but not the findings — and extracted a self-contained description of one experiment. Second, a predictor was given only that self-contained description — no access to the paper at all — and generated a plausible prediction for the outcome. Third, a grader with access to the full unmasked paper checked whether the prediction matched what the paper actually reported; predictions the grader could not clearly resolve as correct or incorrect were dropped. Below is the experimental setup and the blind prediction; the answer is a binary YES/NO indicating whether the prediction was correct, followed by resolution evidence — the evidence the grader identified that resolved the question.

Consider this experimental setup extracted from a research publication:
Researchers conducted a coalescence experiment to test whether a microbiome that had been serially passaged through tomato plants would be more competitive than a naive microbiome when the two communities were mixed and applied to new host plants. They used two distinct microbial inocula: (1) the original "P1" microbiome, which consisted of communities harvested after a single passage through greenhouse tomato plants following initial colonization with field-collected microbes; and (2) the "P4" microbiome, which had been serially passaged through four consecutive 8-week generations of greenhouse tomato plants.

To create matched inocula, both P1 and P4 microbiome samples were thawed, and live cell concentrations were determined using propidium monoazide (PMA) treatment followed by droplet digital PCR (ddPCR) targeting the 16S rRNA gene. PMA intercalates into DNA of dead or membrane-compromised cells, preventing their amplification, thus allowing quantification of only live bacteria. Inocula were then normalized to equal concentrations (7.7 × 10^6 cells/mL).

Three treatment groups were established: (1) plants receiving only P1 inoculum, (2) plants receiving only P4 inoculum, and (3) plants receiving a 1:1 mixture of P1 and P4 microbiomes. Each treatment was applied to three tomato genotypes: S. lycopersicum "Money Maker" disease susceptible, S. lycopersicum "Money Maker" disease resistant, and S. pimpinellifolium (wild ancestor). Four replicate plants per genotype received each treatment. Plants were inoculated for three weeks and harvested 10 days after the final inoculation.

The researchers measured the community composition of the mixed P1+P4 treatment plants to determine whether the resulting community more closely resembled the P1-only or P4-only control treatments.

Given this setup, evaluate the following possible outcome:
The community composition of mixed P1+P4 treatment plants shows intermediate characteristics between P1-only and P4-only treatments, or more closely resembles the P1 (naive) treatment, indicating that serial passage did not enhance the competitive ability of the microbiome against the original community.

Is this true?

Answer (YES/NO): NO